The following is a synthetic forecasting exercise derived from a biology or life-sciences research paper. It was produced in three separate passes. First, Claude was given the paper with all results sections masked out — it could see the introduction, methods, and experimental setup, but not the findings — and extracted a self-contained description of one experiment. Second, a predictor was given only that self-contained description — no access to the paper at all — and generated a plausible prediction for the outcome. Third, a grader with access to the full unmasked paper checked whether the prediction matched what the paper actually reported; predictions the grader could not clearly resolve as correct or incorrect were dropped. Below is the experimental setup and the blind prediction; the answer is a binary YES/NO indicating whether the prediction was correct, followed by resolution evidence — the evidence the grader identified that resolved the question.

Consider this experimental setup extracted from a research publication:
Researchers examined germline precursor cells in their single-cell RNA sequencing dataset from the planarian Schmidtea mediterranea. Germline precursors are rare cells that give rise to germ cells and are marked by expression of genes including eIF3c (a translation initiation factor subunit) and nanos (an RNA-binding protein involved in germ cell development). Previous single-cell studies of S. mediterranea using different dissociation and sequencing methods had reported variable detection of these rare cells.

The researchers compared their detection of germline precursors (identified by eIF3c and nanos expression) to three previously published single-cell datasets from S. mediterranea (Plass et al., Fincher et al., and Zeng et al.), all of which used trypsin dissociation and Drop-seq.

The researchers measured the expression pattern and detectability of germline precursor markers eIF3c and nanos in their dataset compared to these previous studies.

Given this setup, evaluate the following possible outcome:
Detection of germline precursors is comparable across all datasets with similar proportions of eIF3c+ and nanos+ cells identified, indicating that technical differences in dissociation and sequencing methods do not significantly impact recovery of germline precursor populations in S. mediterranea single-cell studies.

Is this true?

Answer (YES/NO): NO